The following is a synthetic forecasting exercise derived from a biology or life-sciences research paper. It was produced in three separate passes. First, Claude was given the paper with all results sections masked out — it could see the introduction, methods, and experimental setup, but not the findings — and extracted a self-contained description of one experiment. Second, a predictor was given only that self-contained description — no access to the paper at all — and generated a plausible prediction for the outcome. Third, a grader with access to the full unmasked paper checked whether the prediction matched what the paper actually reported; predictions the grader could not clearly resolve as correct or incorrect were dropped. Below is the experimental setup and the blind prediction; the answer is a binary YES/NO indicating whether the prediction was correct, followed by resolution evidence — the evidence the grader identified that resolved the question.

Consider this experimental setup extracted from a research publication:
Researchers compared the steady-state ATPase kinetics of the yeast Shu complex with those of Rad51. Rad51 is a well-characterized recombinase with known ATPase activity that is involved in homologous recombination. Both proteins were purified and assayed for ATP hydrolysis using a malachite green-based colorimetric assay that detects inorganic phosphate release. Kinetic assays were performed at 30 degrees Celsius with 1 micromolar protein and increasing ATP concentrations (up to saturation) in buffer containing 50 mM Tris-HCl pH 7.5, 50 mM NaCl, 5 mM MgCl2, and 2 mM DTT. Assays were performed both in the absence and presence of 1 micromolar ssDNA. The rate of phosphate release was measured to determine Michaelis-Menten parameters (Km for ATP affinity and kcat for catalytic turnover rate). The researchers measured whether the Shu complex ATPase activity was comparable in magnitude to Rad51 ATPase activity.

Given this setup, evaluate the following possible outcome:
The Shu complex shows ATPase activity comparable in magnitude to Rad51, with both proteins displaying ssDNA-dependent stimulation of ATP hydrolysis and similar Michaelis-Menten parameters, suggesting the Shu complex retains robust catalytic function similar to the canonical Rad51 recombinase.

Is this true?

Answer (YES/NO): NO